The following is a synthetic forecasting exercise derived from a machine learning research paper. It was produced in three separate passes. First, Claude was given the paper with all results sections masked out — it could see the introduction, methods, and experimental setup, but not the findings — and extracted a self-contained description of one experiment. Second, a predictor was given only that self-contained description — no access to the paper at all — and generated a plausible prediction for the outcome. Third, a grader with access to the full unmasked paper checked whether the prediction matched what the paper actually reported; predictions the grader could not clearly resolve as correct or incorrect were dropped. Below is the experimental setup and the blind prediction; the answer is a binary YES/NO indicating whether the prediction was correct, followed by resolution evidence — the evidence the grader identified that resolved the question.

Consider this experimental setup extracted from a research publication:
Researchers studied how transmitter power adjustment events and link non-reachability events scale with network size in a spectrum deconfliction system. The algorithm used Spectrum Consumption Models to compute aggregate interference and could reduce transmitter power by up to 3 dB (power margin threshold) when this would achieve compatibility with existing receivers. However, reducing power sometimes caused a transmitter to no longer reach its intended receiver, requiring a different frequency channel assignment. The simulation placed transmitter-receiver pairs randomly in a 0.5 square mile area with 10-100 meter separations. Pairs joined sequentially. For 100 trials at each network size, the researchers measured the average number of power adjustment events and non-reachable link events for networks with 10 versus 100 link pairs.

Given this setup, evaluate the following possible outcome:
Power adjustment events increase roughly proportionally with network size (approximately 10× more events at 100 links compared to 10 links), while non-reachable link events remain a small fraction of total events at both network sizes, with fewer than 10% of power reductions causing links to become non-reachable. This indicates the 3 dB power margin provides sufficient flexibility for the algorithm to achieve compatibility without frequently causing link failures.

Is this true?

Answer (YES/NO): NO